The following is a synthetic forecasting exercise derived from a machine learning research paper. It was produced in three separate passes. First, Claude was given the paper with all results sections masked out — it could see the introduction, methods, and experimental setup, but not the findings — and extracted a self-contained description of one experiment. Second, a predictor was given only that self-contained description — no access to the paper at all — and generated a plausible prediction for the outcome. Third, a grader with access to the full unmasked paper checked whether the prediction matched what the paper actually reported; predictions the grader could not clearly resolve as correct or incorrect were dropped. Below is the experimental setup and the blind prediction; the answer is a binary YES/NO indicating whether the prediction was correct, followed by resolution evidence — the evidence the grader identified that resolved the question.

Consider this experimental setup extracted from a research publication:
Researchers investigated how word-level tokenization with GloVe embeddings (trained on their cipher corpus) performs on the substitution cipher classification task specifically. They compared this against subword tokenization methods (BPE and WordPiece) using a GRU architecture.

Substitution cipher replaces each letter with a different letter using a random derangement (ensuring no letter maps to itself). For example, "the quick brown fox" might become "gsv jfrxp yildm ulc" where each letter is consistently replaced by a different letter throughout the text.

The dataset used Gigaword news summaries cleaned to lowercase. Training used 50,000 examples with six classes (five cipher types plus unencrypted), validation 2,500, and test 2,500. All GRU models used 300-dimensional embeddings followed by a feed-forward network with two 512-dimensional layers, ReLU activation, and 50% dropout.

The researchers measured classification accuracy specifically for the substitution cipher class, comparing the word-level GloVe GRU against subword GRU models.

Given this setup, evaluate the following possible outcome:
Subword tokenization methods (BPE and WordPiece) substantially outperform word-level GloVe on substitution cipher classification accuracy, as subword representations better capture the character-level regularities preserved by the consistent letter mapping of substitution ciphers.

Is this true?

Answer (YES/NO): YES